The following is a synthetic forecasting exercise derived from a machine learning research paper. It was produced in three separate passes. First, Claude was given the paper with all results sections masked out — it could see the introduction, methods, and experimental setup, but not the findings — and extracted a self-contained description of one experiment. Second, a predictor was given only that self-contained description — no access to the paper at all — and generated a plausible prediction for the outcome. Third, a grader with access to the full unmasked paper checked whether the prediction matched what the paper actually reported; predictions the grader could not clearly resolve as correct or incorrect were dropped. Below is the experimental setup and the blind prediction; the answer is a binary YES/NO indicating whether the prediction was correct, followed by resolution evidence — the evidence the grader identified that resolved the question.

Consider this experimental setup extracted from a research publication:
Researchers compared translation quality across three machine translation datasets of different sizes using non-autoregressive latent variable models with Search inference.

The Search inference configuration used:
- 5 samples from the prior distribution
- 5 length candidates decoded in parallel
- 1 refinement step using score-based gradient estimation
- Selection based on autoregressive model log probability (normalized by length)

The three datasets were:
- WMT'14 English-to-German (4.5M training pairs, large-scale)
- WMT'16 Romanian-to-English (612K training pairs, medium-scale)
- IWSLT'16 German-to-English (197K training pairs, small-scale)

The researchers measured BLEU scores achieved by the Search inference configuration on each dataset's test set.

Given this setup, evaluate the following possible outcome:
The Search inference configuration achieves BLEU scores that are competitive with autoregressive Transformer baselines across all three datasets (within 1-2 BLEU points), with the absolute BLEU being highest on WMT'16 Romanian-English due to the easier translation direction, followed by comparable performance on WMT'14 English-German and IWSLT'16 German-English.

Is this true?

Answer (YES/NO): NO